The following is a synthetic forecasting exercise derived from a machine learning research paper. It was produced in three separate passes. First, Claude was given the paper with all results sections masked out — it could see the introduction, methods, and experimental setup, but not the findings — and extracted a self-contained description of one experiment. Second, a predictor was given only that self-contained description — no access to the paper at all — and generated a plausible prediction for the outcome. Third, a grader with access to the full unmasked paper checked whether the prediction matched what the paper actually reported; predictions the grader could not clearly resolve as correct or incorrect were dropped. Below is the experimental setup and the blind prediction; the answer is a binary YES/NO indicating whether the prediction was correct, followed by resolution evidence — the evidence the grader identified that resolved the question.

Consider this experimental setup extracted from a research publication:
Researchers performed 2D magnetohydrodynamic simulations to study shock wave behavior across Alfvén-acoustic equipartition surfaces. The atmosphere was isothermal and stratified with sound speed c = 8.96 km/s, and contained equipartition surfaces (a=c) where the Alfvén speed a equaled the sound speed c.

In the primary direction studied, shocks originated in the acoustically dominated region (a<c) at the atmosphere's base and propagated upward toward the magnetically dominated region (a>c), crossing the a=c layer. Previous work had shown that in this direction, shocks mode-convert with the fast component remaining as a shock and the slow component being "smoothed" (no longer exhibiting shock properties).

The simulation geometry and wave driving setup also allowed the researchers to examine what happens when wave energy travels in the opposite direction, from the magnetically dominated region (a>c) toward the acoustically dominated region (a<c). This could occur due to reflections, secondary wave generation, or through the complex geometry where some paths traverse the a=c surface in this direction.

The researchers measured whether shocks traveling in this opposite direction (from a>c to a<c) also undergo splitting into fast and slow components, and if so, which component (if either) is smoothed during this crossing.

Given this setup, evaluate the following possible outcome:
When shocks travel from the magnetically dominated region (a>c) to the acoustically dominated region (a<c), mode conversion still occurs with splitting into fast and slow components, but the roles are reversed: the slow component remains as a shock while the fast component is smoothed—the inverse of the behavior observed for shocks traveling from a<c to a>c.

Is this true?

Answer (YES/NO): NO